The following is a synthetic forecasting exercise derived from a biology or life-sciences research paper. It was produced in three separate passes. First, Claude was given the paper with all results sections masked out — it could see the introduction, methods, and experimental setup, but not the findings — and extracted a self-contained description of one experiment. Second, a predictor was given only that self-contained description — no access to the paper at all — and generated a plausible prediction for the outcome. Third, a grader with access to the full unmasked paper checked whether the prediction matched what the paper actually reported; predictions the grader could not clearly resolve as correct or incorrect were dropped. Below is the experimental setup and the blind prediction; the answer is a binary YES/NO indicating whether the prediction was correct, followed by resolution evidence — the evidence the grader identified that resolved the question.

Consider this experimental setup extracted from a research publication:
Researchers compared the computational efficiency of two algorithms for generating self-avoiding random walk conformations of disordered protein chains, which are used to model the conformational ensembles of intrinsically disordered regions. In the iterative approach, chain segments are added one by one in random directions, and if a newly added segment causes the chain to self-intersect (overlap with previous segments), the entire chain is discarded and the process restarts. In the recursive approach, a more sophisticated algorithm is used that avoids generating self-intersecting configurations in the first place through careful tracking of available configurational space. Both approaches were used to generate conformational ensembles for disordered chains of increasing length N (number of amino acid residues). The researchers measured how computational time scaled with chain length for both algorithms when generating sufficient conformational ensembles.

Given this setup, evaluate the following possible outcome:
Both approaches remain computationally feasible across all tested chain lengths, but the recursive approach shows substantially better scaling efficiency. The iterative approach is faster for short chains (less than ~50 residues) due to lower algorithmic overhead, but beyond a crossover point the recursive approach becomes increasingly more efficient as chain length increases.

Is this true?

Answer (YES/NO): NO